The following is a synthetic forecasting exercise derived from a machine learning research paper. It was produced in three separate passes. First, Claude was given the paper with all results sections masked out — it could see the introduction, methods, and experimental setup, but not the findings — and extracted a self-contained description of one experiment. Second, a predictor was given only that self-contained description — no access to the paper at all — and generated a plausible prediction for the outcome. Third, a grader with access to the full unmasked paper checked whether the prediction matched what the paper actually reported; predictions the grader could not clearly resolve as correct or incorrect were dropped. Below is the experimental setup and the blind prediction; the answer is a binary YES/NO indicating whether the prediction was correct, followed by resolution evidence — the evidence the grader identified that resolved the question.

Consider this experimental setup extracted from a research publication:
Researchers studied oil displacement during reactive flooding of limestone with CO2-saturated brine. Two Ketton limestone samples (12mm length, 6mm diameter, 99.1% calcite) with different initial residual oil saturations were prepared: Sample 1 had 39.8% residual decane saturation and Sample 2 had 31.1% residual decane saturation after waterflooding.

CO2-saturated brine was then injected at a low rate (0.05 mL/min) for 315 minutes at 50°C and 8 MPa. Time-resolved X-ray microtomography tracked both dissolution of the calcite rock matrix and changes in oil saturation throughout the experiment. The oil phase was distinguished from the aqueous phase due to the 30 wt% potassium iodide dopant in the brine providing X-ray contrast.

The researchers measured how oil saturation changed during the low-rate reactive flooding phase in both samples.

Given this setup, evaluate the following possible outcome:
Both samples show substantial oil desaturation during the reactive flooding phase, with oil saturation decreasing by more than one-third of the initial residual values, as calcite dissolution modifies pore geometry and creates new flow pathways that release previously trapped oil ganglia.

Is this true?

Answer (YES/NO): NO